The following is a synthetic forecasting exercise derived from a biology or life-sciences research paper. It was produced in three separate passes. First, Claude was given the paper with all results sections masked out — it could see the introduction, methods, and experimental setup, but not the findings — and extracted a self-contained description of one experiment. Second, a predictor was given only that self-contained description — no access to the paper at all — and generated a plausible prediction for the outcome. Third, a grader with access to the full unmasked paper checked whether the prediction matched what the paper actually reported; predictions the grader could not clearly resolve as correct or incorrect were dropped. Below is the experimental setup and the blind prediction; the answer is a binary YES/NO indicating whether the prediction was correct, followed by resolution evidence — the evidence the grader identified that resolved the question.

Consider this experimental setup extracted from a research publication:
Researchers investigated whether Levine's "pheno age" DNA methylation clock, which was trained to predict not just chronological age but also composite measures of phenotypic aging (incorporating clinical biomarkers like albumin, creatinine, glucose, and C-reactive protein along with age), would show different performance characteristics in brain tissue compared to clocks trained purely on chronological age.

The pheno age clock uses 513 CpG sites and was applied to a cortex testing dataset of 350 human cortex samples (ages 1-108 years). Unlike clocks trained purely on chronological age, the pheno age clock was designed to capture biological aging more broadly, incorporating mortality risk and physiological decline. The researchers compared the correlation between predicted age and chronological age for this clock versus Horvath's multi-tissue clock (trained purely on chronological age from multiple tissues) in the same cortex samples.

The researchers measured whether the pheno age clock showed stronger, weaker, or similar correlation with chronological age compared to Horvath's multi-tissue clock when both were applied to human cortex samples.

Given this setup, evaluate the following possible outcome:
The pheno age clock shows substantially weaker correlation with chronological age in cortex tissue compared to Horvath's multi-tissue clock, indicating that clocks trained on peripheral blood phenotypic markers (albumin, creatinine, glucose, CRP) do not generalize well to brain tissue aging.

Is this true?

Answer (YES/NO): YES